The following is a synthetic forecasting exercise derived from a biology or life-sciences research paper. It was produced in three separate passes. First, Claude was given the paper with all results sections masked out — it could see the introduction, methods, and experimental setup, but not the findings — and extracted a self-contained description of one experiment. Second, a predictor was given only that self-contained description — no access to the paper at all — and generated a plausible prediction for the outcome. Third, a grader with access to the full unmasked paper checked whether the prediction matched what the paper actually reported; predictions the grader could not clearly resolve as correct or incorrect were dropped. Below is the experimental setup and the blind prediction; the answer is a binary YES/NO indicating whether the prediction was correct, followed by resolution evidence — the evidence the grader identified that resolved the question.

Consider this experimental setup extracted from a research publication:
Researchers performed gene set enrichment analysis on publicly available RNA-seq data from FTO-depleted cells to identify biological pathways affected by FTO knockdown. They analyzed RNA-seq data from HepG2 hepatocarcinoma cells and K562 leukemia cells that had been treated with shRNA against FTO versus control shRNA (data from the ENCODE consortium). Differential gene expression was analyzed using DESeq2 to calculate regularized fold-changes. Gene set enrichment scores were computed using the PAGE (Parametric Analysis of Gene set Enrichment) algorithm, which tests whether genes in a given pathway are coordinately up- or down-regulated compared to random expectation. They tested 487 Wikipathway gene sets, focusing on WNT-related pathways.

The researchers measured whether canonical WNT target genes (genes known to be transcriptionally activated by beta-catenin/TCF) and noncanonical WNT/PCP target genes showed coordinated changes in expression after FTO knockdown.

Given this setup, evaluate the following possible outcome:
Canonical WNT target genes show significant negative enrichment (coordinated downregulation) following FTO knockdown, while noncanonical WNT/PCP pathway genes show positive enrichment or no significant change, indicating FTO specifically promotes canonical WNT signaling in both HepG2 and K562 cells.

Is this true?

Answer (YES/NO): YES